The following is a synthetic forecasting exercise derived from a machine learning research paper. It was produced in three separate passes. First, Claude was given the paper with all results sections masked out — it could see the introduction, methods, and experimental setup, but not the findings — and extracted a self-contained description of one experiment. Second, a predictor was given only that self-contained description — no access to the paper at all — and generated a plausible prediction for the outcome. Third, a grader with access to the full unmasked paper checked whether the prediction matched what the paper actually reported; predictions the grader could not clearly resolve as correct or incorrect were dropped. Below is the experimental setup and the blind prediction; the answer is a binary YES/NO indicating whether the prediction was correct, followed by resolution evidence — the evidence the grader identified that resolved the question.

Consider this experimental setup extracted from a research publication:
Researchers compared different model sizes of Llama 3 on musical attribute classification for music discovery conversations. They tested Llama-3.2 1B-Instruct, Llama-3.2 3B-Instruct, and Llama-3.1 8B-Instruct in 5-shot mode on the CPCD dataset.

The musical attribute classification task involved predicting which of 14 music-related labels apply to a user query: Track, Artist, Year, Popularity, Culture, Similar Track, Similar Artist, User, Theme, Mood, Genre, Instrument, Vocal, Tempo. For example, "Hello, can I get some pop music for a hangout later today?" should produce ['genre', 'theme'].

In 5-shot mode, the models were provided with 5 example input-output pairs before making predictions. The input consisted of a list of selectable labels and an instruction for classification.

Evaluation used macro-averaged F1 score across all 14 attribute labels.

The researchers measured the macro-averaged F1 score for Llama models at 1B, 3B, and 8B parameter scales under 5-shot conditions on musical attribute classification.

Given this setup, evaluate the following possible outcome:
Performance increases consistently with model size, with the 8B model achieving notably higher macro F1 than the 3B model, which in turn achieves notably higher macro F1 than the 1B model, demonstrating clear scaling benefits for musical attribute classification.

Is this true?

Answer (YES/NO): YES